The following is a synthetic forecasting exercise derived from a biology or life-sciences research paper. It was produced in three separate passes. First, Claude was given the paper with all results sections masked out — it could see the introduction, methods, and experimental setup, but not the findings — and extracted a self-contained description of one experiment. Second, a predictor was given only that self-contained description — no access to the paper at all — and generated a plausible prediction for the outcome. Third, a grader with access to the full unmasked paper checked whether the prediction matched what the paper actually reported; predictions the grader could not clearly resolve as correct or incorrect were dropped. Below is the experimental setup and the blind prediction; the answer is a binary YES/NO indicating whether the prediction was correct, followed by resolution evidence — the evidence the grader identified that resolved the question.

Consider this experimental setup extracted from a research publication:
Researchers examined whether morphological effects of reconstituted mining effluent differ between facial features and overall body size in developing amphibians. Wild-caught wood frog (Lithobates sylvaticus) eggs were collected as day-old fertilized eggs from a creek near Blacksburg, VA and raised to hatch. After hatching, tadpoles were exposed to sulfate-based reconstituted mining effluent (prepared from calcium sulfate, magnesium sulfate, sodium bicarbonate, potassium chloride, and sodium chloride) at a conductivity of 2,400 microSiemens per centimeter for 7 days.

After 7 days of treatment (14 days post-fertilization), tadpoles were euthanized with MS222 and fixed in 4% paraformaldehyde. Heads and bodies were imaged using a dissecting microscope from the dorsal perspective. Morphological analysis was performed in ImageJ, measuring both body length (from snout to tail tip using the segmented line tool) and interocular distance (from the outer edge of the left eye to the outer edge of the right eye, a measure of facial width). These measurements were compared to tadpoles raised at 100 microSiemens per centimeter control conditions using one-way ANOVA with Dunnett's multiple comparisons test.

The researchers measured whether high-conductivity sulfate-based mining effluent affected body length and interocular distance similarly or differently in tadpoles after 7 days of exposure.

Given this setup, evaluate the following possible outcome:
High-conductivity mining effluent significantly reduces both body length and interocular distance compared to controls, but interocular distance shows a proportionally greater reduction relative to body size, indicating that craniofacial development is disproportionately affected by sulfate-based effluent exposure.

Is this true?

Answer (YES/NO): NO